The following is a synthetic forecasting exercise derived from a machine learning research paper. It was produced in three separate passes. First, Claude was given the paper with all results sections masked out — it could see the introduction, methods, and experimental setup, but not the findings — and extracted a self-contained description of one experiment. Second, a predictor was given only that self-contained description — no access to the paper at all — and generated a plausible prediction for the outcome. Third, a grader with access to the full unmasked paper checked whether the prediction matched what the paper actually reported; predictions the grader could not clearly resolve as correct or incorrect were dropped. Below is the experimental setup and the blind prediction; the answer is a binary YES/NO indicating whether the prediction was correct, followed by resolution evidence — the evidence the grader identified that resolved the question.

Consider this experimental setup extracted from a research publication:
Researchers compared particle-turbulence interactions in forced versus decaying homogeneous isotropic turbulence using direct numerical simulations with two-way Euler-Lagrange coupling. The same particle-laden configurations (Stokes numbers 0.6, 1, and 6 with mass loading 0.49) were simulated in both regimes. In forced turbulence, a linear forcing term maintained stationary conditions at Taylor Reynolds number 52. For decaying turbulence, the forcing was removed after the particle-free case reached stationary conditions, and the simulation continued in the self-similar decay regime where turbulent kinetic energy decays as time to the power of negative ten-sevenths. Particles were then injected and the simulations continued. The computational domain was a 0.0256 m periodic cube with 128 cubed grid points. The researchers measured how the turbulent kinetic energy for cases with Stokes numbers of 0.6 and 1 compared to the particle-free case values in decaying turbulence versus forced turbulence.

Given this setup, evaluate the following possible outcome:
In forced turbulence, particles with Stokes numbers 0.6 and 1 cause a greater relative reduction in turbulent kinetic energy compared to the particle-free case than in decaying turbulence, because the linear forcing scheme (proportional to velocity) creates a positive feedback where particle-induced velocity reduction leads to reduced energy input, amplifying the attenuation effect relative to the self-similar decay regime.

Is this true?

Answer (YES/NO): NO